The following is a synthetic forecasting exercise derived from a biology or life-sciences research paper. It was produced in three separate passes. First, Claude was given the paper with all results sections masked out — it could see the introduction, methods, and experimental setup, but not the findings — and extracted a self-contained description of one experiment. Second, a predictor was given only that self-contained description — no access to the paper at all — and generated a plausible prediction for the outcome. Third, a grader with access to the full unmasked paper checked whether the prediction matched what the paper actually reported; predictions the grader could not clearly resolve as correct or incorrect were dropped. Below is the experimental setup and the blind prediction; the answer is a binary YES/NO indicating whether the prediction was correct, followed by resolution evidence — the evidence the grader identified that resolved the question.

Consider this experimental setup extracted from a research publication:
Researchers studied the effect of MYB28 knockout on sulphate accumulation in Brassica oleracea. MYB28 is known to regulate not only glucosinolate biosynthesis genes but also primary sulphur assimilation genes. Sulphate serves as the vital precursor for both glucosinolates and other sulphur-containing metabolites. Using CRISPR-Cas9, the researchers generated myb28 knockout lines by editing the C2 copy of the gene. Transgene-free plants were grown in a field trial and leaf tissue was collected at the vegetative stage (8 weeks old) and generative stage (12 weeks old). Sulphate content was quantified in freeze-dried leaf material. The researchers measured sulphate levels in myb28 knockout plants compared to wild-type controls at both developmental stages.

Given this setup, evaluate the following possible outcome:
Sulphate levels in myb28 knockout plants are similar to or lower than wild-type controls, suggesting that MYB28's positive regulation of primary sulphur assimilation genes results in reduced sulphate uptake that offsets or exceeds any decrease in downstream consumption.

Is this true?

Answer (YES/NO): YES